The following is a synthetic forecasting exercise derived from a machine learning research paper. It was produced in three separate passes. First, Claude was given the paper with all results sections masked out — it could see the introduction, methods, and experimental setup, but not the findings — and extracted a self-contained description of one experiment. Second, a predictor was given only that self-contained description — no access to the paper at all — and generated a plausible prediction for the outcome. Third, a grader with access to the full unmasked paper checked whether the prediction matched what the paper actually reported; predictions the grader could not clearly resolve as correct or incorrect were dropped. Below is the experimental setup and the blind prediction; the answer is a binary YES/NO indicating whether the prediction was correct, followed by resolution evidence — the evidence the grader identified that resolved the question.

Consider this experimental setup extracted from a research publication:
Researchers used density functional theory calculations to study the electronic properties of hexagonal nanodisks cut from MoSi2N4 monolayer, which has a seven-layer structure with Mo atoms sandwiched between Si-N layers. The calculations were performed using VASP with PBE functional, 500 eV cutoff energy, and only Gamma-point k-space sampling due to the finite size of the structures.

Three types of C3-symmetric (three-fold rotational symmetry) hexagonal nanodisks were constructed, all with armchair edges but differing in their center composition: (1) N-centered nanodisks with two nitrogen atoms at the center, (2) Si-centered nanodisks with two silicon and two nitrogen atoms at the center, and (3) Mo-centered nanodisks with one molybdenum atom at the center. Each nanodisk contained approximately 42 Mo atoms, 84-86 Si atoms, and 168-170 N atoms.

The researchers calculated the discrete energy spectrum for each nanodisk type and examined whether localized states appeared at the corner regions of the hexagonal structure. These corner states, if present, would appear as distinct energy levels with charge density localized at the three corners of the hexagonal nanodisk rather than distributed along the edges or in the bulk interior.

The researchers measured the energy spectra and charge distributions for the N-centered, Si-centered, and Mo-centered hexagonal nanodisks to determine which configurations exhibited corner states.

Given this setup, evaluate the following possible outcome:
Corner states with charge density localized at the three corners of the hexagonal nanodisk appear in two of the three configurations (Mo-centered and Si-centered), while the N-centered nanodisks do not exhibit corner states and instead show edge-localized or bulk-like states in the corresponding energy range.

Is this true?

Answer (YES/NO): NO